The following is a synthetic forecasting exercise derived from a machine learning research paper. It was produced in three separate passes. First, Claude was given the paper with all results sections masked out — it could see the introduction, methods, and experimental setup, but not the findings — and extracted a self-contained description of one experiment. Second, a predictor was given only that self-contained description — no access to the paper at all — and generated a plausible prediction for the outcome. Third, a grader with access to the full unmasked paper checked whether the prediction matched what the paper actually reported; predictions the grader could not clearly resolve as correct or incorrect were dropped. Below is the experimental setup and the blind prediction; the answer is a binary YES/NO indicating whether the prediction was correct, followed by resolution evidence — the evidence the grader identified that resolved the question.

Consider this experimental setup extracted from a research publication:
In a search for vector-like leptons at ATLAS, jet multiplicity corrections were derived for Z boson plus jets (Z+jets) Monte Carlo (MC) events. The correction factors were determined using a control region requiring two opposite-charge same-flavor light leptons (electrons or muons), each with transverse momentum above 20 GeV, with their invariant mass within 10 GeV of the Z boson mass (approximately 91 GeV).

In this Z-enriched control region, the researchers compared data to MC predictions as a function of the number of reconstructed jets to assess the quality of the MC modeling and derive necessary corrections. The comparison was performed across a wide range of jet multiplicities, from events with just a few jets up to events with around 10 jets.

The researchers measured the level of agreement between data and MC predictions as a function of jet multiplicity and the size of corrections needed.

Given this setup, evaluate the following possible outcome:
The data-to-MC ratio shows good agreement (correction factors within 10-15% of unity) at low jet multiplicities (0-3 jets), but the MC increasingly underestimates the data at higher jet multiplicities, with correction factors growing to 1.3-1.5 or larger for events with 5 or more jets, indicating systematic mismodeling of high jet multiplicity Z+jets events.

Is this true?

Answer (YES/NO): NO